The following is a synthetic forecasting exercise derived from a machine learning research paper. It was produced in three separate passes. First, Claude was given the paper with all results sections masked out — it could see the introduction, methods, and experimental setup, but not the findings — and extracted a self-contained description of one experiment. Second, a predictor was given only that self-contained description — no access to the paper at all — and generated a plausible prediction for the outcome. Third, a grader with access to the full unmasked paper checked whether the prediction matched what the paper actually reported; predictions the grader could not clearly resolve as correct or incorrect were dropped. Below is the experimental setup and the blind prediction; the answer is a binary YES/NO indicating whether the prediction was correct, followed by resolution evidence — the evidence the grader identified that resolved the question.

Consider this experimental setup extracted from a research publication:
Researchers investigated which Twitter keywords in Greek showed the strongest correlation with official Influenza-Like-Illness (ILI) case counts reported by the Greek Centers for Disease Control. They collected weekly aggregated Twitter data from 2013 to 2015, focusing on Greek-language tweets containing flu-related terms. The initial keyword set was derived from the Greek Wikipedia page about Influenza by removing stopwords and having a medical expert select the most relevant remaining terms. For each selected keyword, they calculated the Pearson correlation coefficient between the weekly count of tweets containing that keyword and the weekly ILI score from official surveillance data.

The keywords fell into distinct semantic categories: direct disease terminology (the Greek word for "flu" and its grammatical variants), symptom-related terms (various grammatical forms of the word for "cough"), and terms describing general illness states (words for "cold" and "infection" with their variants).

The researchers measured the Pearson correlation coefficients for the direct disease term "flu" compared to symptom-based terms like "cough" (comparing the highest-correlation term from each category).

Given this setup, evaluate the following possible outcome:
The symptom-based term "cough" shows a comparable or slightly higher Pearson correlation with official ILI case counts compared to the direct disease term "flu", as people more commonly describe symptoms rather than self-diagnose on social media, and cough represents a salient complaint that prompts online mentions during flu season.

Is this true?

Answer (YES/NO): NO